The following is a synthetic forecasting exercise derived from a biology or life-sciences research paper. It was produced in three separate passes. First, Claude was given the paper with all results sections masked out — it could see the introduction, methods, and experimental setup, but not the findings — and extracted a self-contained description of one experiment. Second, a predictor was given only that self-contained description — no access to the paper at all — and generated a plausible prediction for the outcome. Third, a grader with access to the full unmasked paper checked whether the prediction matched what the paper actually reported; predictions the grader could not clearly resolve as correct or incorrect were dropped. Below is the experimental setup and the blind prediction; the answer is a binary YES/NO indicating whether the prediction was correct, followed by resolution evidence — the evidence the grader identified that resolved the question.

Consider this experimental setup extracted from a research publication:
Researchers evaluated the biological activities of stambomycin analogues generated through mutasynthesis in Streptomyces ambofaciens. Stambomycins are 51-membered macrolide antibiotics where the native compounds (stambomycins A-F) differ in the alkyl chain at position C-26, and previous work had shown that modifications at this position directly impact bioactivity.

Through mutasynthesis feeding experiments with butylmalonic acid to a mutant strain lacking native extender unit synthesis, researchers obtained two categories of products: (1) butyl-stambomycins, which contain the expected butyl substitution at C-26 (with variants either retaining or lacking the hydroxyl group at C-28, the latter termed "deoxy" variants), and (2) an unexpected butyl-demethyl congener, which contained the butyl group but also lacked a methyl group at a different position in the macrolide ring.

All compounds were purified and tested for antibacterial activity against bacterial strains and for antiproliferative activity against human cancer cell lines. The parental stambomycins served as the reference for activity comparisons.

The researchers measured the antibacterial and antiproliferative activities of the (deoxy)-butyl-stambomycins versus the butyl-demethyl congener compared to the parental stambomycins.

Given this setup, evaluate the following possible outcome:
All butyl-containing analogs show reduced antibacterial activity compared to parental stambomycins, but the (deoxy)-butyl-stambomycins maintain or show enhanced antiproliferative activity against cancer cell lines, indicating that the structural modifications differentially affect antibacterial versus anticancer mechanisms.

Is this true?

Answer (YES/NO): NO